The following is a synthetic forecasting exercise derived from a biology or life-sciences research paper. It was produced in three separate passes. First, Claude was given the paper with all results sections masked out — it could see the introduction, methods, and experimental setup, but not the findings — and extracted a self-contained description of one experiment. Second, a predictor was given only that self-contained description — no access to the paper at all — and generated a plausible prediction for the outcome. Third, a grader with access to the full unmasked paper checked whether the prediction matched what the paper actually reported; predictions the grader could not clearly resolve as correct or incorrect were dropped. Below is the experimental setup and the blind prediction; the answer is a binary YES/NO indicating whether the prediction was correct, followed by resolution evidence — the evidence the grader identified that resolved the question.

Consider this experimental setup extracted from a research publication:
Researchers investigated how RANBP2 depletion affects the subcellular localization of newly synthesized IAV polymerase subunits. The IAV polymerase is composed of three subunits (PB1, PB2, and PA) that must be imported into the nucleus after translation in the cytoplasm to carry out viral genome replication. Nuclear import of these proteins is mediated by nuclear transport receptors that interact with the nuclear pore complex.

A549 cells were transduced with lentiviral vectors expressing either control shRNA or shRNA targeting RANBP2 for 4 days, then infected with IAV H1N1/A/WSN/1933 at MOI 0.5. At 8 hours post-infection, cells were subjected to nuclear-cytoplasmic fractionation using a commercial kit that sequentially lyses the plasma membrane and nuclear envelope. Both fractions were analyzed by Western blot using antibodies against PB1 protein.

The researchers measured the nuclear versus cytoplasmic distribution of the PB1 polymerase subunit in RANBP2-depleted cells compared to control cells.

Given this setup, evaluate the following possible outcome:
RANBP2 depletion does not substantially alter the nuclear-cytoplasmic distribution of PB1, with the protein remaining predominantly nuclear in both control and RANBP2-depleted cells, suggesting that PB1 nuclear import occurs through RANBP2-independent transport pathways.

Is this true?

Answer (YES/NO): NO